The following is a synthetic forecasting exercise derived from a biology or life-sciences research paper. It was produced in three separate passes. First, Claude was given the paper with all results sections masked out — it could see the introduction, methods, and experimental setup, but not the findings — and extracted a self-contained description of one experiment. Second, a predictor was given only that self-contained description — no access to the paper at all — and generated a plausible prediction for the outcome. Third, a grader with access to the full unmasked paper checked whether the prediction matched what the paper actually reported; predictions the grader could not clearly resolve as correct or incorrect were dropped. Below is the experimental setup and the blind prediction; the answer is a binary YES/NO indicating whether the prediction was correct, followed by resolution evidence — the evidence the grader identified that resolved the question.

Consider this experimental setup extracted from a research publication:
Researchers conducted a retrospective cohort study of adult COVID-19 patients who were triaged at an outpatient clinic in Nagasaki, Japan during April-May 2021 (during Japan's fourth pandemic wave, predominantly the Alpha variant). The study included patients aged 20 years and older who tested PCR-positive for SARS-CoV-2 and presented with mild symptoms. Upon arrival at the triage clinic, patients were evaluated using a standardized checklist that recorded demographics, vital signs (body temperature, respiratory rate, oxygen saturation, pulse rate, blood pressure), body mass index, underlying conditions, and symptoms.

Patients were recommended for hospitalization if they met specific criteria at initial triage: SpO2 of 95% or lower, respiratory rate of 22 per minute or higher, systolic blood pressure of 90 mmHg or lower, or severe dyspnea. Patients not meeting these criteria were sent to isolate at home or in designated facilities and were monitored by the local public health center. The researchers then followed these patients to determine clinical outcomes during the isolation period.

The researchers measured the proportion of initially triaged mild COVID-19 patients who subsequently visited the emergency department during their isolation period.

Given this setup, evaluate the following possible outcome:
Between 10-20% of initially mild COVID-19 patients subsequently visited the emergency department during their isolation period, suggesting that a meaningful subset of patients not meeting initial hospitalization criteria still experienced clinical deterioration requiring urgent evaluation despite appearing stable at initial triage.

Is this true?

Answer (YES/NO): NO